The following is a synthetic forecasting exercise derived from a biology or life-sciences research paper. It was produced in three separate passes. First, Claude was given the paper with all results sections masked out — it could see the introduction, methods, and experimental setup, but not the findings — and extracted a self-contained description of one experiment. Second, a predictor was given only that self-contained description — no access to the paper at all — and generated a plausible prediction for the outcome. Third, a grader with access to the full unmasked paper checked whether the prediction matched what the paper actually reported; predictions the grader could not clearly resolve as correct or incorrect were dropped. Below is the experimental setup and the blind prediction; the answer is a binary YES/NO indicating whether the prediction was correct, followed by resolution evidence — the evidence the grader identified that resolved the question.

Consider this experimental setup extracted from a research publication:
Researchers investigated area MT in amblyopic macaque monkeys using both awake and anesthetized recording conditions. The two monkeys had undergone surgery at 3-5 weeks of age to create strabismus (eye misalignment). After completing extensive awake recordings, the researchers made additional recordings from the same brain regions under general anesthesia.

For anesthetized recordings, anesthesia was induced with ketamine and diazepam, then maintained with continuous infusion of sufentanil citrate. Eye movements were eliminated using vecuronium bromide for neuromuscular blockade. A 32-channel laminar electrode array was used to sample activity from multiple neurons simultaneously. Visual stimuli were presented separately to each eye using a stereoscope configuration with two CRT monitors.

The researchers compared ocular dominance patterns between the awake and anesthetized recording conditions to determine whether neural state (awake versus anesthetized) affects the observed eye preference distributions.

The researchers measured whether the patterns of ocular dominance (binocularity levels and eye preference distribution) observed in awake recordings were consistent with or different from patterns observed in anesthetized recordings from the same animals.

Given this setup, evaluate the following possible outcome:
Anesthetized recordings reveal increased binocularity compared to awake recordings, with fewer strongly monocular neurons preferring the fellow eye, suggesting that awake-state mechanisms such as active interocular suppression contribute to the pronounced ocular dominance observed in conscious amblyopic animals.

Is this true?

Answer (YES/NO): NO